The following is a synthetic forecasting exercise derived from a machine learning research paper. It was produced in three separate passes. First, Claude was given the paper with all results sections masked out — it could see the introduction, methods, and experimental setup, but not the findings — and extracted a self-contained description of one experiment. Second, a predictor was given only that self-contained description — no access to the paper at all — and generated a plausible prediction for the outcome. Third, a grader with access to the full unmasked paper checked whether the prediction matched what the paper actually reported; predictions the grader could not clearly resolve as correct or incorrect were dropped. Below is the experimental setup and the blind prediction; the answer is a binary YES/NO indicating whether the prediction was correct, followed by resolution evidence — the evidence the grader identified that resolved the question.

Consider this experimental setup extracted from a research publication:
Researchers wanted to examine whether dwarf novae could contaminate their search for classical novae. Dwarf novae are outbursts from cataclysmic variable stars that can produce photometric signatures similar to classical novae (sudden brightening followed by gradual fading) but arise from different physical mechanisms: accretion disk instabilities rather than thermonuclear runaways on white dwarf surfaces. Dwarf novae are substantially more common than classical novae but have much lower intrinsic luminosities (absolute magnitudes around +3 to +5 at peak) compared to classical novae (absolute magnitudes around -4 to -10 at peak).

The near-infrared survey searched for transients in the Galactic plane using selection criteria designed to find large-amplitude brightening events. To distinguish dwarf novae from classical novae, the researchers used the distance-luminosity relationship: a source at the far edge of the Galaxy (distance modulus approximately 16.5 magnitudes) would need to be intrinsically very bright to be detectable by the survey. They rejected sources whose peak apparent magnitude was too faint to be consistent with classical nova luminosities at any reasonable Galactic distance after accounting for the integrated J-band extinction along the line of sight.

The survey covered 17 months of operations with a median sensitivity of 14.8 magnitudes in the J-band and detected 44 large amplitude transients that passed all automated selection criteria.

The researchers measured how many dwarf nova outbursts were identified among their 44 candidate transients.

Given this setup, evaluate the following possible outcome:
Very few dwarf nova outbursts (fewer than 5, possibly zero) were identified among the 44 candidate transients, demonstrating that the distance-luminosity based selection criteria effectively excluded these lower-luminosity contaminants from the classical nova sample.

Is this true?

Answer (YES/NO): NO